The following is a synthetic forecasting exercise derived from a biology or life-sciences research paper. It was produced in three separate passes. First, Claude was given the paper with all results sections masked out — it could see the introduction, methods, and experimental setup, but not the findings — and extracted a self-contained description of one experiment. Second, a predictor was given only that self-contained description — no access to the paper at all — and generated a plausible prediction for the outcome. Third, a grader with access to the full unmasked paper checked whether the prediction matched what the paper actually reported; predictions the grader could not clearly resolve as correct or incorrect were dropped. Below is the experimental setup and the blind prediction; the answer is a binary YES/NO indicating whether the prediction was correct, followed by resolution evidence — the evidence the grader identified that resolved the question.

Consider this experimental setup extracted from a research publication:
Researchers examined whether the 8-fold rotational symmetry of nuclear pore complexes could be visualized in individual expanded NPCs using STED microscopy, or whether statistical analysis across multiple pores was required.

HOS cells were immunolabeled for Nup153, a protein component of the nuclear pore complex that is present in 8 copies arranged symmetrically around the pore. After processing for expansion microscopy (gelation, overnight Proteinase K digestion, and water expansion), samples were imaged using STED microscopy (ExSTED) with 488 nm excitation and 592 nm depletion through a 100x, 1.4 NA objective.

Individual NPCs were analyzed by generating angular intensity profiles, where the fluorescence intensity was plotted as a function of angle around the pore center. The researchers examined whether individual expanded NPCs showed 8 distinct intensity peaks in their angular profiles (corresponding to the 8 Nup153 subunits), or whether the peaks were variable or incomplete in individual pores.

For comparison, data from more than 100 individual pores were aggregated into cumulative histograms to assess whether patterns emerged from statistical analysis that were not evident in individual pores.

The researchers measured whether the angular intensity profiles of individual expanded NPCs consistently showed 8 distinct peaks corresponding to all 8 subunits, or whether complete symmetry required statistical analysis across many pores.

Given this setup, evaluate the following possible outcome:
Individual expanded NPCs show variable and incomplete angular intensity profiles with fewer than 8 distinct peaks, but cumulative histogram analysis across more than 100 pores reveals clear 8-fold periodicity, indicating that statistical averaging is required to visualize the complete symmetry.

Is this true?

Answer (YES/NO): YES